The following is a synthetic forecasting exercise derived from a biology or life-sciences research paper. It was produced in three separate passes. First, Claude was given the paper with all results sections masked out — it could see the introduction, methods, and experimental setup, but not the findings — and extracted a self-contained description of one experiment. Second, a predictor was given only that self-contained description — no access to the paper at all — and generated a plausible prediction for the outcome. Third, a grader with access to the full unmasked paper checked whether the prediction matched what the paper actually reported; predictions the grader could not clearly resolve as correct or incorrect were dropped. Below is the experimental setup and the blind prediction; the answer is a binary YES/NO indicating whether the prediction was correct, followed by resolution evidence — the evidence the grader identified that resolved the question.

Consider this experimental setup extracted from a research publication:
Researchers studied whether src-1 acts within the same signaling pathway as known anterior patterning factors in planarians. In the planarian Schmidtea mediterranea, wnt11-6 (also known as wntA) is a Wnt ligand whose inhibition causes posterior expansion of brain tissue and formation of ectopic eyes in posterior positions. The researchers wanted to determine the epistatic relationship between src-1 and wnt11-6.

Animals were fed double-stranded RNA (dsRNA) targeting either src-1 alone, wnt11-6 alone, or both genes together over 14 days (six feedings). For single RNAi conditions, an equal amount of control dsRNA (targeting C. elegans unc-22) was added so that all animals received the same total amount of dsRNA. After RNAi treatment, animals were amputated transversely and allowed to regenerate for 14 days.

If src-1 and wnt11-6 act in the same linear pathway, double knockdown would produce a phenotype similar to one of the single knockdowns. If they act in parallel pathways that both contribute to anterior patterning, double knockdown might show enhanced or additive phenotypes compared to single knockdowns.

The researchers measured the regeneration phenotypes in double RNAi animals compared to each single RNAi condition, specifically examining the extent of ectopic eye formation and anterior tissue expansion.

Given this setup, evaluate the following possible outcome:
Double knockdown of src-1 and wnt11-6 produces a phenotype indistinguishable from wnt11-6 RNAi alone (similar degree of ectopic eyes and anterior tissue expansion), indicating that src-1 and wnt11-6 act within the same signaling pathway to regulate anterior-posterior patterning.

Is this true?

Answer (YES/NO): NO